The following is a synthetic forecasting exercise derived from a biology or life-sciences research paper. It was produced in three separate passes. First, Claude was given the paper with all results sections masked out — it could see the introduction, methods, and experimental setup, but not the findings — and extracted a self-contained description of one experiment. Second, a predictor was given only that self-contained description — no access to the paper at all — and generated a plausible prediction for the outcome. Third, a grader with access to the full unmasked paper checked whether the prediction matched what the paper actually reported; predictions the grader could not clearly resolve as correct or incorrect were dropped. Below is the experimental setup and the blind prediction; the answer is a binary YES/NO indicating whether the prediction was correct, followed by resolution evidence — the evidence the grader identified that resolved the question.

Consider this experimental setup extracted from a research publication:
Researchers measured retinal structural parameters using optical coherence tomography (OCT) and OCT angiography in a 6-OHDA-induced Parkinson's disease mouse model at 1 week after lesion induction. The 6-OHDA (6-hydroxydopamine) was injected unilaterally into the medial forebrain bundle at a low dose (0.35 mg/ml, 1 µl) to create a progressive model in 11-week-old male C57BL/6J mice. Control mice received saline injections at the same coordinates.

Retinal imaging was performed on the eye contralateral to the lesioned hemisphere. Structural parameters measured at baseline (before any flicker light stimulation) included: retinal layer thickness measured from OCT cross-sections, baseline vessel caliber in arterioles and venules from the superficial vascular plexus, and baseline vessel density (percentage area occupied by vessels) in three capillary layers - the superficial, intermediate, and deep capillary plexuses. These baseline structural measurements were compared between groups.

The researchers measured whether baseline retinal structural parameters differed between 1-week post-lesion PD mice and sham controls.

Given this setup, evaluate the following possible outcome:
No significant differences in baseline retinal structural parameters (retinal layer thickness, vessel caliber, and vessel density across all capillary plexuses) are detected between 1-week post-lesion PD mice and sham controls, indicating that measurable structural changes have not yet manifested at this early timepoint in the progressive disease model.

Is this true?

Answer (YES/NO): YES